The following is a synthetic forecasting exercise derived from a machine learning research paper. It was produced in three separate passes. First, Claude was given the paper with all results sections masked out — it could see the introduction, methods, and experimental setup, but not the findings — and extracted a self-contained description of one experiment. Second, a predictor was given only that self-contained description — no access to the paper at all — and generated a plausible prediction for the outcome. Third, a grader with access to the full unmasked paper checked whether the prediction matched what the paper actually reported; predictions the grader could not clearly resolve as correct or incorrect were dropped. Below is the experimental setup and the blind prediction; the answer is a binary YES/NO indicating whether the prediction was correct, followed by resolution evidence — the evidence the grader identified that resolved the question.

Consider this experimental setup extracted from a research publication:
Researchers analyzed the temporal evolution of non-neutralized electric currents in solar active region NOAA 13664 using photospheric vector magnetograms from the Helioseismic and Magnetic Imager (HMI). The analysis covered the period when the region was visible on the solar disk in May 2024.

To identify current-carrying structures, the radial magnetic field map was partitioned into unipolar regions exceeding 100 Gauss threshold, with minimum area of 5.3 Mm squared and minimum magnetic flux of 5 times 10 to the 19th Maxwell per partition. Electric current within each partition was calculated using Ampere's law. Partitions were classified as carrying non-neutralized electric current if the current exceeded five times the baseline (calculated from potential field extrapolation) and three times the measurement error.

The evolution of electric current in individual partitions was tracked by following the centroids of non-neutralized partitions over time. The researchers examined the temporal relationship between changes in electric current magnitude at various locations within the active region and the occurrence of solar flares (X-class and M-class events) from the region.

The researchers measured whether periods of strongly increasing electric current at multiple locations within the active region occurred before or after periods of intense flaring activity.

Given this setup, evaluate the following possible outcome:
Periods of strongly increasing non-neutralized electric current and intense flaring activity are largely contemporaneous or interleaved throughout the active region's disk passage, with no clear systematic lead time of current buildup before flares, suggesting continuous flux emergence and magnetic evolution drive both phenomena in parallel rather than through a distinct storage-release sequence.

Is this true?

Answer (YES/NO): NO